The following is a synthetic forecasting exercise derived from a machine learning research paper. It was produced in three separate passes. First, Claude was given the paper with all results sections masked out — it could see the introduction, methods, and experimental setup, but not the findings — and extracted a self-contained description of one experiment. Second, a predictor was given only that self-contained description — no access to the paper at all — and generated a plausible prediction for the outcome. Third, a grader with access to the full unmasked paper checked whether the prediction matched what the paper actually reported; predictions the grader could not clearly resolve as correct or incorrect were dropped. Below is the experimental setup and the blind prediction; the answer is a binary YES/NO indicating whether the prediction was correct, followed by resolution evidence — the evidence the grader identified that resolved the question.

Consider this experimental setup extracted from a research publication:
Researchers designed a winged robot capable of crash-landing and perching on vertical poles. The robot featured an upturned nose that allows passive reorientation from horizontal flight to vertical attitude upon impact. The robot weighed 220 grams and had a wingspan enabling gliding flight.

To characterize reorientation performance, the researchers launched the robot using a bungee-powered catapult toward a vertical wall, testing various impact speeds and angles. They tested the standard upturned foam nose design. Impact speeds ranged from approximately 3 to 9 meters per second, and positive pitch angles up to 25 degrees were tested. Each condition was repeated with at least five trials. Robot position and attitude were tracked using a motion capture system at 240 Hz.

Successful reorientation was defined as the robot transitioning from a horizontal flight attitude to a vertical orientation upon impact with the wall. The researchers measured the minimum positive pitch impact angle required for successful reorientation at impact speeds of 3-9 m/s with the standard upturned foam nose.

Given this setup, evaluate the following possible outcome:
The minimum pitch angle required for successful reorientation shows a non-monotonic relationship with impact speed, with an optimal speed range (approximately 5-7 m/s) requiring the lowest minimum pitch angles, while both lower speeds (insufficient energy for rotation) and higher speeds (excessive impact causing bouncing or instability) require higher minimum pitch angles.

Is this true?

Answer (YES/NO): NO